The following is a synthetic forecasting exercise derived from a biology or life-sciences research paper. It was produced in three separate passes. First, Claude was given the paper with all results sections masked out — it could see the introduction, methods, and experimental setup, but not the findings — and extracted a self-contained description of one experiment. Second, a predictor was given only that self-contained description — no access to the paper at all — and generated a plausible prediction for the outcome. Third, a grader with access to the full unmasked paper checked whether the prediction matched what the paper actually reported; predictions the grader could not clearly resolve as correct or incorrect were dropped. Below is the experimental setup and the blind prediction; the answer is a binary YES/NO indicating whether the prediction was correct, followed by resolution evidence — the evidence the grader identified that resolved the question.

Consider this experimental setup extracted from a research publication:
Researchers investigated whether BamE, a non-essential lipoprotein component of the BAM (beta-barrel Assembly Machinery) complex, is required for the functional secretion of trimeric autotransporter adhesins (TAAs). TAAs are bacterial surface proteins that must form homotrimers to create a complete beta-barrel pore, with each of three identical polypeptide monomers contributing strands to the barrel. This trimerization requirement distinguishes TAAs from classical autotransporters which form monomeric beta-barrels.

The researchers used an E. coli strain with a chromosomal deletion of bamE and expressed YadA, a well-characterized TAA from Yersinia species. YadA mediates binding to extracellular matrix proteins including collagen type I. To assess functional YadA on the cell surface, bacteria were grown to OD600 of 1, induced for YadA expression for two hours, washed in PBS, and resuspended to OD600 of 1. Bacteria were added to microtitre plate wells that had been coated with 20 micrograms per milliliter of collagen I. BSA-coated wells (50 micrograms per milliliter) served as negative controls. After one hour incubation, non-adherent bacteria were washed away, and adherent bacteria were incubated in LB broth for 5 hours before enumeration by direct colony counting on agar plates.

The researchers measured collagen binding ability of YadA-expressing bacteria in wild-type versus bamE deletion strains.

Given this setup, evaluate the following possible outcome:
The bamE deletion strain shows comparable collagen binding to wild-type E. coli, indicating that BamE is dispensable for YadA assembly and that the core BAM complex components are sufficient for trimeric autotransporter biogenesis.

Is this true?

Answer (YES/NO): YES